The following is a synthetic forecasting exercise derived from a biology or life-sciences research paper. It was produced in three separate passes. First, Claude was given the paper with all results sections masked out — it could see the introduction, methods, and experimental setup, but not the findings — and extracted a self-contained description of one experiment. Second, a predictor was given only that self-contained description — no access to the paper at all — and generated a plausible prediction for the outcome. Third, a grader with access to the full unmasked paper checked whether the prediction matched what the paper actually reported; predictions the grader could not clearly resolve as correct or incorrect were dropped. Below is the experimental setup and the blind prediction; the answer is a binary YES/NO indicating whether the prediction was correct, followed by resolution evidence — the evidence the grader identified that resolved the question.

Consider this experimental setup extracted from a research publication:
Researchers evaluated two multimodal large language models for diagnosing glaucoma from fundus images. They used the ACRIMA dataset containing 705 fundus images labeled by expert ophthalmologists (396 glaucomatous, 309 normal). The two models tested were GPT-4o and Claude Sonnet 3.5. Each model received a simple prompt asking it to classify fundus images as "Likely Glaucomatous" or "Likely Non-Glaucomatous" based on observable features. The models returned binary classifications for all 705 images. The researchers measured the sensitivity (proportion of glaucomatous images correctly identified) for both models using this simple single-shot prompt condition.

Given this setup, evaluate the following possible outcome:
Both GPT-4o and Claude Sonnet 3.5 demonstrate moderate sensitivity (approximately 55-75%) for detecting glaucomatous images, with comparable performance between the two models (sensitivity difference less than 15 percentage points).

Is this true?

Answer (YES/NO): NO